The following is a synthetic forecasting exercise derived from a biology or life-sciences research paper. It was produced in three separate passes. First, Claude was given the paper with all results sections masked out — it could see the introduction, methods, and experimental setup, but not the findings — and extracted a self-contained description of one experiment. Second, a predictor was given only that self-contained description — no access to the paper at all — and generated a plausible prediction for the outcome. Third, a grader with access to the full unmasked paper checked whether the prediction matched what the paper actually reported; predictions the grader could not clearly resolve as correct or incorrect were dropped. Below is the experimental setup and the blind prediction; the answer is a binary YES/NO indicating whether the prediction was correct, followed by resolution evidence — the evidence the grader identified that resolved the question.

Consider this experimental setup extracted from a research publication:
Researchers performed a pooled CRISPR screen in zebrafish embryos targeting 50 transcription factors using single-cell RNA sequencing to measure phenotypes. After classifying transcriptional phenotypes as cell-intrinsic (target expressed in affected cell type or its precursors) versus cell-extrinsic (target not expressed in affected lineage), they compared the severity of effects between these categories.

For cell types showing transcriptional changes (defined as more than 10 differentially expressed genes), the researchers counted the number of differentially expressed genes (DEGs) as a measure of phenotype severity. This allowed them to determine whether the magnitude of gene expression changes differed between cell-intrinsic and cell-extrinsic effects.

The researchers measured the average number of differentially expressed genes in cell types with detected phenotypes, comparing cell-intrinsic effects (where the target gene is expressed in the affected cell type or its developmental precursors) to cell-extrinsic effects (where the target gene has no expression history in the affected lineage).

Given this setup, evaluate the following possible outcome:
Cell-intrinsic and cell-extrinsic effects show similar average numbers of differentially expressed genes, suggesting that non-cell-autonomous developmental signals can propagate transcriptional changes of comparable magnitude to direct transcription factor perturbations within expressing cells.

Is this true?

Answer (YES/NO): NO